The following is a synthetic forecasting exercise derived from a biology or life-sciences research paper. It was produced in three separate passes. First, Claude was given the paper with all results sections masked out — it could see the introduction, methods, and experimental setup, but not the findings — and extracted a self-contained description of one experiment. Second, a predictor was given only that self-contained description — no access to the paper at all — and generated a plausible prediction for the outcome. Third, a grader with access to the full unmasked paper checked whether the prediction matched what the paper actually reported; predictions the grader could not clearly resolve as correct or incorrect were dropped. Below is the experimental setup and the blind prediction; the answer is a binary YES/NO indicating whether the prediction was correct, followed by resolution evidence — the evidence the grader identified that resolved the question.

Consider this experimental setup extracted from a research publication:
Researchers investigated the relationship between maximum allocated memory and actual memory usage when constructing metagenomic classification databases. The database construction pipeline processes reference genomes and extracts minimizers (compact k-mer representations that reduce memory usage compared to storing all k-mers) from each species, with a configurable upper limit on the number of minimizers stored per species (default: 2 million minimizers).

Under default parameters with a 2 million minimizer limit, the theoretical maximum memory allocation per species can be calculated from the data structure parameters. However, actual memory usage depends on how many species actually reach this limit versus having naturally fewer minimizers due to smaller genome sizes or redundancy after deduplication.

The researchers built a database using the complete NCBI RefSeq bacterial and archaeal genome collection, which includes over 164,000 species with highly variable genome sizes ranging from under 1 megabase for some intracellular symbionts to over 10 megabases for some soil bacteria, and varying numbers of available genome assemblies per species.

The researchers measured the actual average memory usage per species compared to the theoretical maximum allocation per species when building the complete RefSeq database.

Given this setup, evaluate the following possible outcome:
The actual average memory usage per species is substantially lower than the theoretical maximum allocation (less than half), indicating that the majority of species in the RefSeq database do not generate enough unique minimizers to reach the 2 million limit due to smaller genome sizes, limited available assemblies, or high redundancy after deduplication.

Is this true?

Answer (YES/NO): YES